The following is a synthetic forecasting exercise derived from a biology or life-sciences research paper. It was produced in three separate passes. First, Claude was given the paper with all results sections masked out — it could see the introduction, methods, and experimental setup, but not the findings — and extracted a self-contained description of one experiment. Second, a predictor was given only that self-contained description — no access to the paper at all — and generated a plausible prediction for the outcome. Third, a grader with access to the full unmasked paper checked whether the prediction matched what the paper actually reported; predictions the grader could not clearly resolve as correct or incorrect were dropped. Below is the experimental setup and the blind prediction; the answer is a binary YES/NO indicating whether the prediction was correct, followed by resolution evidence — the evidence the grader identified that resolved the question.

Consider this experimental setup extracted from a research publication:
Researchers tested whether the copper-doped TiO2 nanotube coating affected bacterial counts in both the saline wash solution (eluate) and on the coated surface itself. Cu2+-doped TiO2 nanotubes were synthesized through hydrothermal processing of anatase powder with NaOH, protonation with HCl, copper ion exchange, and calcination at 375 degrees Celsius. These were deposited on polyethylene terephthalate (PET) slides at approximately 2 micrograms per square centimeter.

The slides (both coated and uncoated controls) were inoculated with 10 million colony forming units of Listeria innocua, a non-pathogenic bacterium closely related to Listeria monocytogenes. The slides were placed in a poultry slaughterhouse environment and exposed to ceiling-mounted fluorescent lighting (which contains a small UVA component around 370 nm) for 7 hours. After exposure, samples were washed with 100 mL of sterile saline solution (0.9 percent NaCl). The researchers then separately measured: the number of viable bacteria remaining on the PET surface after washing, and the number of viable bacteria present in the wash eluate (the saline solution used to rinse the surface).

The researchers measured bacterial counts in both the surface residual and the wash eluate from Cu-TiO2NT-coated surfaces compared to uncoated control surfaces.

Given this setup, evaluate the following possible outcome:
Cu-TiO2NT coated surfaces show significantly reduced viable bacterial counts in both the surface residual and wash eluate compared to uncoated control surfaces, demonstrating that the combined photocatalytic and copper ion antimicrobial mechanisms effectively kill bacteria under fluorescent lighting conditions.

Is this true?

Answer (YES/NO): NO